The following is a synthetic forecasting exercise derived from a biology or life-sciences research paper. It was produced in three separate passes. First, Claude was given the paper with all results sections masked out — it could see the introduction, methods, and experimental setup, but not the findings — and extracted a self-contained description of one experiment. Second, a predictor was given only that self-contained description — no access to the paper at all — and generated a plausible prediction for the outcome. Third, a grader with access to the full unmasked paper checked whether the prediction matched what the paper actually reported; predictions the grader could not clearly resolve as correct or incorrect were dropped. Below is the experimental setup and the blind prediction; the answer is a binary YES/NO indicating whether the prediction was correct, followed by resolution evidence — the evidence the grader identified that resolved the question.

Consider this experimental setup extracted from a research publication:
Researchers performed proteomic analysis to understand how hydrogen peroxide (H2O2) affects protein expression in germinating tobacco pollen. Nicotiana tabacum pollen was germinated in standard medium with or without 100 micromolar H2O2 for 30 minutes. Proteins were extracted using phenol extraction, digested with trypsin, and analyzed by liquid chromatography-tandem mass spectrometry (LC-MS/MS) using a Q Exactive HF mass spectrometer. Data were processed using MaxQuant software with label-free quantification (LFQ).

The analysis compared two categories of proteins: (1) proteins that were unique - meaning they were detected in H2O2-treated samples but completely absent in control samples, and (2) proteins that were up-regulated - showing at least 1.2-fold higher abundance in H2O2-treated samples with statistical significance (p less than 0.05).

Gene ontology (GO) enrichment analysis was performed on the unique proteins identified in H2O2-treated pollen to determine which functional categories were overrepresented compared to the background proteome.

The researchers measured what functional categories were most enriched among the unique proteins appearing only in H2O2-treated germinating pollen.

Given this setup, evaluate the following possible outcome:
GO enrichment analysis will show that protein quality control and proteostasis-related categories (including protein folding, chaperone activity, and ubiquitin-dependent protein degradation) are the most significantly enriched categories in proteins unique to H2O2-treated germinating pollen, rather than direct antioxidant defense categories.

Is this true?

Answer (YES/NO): NO